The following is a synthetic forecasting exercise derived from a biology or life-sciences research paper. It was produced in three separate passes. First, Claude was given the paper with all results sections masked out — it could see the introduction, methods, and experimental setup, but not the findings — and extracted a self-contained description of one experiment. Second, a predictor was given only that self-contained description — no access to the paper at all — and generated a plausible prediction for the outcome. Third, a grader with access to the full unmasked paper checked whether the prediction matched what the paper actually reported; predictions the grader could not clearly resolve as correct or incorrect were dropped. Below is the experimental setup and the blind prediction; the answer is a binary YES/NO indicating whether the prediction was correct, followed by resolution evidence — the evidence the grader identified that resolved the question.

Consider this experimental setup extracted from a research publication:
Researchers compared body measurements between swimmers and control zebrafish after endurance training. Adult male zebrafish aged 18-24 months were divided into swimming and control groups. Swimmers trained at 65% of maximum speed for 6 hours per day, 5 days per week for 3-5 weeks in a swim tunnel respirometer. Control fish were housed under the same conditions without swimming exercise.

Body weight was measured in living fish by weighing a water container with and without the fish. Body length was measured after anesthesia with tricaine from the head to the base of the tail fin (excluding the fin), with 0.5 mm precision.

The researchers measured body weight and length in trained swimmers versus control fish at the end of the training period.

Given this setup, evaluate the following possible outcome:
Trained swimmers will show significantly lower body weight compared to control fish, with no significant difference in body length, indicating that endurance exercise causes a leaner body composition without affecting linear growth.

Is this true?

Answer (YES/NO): NO